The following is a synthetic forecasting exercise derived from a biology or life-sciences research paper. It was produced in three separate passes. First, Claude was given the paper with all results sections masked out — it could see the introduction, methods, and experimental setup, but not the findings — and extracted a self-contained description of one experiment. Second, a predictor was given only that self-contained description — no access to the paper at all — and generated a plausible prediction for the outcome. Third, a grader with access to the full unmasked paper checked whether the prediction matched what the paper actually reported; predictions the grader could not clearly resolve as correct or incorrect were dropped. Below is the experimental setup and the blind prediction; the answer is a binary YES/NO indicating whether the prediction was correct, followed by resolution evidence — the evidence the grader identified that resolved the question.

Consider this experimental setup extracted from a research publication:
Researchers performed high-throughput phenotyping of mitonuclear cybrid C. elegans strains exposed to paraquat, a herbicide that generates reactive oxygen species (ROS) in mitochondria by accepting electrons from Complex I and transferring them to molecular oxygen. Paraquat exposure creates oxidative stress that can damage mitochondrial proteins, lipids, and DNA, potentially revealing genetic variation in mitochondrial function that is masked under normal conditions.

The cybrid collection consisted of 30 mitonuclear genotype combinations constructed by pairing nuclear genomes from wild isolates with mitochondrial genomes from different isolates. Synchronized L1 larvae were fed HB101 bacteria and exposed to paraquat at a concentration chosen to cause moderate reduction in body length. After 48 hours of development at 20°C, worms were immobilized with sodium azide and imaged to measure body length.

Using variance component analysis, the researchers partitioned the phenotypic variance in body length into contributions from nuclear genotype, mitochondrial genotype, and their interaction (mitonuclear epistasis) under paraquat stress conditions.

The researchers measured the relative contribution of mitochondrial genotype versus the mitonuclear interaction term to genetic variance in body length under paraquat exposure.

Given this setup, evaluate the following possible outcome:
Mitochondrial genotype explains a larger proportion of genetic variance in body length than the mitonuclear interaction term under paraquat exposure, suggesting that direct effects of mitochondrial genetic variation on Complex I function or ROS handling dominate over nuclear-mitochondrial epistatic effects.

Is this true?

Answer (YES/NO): NO